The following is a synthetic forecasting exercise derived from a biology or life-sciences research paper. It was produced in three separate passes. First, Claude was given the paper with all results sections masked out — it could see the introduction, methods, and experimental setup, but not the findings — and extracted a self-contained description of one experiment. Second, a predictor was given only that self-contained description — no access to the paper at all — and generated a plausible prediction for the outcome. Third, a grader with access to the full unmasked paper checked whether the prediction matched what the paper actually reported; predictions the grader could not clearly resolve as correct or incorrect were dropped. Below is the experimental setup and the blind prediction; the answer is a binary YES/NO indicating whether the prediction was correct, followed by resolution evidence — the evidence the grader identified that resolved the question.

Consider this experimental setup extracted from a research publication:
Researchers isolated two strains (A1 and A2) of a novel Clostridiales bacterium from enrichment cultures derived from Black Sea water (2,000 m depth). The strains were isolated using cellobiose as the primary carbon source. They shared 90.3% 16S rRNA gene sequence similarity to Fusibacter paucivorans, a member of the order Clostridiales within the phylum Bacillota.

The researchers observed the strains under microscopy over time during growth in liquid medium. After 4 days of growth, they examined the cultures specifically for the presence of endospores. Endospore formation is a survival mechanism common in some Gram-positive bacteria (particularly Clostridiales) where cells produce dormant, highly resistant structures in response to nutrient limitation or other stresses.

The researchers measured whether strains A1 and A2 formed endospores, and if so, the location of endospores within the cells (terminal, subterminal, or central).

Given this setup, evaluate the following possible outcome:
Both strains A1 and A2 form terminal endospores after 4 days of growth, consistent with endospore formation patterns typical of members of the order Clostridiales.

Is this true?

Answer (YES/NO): YES